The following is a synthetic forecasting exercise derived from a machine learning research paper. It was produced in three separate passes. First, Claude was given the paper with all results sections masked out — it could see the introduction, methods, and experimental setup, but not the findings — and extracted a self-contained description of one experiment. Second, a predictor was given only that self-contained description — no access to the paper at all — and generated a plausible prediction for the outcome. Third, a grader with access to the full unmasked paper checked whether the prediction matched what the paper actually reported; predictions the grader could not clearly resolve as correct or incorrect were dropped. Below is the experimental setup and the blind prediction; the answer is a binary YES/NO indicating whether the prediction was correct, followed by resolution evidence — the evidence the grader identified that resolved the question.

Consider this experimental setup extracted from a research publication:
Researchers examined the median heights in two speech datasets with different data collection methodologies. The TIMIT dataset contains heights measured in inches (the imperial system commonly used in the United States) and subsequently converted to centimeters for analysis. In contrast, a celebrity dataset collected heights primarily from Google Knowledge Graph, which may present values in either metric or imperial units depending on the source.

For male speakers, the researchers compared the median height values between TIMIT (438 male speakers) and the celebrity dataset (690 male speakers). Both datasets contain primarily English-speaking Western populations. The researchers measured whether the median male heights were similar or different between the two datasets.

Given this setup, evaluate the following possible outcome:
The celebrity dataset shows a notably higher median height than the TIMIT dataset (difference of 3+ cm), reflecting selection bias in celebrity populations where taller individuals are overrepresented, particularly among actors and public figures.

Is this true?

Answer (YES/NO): NO